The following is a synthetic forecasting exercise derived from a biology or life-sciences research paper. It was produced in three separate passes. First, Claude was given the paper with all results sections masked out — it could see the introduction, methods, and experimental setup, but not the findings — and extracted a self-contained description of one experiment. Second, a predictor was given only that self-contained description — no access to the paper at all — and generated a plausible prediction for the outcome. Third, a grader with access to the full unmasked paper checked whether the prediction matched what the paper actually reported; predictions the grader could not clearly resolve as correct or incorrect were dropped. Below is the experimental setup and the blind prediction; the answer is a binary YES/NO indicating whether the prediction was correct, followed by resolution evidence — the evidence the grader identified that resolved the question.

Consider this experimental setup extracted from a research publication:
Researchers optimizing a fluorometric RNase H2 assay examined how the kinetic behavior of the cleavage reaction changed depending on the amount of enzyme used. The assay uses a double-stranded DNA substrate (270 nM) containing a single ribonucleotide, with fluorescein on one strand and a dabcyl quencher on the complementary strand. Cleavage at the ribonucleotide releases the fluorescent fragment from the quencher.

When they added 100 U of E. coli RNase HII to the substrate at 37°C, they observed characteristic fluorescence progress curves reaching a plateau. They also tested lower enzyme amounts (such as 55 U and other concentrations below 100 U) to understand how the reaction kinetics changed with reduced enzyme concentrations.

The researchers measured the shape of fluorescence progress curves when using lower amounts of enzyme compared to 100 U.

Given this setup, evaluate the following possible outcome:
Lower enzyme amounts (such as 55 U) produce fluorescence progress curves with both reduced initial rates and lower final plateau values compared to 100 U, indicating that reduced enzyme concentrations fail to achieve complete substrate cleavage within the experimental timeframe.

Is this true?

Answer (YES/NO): NO